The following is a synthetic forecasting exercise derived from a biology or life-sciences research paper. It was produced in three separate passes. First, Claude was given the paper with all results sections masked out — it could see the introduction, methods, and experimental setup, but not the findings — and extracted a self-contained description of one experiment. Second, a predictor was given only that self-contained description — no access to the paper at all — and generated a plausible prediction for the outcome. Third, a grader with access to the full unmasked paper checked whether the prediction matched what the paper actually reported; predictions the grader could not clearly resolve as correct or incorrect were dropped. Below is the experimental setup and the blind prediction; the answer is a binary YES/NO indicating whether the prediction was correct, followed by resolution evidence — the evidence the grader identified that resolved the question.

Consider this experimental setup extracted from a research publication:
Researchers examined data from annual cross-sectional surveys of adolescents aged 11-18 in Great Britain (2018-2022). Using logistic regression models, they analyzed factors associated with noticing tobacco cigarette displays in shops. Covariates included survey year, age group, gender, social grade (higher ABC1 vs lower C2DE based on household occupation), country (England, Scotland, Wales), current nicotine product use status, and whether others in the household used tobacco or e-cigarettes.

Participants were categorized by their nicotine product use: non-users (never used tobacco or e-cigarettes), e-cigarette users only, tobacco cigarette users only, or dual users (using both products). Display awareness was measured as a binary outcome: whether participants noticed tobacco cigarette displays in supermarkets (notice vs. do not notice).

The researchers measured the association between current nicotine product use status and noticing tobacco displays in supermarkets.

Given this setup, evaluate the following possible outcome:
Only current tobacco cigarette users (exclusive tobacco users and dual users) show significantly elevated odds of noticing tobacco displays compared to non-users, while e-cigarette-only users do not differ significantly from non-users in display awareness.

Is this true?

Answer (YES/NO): NO